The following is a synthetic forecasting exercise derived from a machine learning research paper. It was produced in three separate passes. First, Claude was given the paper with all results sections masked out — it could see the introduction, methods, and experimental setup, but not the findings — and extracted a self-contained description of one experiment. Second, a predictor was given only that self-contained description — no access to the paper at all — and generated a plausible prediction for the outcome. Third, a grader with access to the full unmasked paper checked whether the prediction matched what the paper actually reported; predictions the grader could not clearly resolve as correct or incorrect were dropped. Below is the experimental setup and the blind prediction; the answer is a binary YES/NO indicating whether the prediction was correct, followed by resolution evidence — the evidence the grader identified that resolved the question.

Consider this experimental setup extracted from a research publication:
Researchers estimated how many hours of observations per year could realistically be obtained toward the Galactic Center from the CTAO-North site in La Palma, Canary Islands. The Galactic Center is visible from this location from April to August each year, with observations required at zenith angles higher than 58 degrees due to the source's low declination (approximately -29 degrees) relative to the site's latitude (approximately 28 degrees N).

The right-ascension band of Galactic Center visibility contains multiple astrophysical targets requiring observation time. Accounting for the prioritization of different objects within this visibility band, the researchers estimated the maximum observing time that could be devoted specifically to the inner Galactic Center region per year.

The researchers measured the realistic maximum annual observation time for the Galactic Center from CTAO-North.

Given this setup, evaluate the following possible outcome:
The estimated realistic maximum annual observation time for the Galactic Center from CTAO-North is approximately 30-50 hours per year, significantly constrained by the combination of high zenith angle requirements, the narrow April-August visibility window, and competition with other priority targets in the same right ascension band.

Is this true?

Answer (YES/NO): NO